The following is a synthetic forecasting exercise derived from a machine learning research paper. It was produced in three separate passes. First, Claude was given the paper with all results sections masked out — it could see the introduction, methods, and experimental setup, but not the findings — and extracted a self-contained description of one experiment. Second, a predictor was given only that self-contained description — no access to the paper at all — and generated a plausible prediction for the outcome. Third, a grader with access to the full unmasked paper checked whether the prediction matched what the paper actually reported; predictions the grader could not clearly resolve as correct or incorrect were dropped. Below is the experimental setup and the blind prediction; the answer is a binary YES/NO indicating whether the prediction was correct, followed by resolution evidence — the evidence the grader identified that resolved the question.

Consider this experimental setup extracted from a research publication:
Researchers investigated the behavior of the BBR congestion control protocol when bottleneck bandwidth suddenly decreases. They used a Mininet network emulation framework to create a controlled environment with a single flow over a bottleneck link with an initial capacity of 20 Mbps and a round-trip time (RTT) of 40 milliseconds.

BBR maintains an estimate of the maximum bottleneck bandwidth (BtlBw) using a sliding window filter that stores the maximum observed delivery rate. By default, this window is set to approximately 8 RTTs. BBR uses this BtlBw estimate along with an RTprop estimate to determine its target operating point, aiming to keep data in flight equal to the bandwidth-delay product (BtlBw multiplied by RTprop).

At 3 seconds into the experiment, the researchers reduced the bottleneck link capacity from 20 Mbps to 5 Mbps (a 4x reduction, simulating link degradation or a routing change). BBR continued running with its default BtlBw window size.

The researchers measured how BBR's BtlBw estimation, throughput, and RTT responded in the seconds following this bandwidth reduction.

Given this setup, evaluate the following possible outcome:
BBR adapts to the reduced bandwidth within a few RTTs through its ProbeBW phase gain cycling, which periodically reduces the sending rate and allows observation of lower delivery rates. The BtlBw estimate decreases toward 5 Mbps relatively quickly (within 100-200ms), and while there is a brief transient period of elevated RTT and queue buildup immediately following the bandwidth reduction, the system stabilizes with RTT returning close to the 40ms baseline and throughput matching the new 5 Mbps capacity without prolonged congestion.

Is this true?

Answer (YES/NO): NO